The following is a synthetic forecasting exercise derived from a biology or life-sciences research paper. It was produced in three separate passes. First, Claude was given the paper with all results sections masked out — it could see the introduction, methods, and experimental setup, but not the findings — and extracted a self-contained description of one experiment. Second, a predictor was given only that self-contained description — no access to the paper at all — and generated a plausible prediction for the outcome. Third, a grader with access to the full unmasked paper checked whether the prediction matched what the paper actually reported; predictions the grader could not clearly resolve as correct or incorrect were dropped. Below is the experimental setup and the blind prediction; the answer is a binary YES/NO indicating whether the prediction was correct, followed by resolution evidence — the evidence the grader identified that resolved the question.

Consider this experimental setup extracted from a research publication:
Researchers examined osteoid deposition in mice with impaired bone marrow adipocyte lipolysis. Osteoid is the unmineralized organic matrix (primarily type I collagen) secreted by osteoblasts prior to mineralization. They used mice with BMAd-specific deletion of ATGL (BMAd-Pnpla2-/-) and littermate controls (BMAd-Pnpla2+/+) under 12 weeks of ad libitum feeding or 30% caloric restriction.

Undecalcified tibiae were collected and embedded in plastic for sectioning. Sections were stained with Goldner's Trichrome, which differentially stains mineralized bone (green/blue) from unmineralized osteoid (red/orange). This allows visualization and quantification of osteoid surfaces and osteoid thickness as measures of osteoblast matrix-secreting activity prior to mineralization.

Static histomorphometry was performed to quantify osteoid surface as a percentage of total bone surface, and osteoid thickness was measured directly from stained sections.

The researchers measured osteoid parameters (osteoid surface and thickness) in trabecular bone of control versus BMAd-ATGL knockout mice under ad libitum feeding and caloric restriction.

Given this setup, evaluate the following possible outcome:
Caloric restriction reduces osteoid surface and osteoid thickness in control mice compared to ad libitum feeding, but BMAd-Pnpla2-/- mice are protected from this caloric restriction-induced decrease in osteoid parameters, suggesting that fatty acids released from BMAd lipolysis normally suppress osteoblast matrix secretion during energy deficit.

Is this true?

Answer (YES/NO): NO